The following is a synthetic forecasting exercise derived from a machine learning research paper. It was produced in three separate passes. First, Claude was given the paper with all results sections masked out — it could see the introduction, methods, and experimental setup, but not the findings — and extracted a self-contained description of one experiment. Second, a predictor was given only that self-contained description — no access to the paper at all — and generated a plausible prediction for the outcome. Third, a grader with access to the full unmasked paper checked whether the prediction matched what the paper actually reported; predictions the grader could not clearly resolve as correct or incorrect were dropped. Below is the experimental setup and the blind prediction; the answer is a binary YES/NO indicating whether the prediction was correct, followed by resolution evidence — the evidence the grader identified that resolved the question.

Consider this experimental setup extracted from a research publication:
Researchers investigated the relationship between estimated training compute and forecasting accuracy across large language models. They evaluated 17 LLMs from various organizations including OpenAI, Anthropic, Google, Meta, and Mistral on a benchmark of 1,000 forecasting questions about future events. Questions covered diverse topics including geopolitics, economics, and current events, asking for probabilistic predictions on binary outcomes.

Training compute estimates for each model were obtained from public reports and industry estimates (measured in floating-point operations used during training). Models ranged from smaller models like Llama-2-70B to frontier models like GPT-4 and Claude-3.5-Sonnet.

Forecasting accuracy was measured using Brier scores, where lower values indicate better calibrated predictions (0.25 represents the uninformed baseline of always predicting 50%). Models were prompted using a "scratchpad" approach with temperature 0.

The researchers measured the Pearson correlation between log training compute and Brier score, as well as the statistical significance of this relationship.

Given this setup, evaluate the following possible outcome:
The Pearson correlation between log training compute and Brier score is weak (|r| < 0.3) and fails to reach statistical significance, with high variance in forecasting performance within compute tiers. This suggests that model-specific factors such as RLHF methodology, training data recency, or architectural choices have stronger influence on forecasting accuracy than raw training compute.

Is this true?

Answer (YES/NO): NO